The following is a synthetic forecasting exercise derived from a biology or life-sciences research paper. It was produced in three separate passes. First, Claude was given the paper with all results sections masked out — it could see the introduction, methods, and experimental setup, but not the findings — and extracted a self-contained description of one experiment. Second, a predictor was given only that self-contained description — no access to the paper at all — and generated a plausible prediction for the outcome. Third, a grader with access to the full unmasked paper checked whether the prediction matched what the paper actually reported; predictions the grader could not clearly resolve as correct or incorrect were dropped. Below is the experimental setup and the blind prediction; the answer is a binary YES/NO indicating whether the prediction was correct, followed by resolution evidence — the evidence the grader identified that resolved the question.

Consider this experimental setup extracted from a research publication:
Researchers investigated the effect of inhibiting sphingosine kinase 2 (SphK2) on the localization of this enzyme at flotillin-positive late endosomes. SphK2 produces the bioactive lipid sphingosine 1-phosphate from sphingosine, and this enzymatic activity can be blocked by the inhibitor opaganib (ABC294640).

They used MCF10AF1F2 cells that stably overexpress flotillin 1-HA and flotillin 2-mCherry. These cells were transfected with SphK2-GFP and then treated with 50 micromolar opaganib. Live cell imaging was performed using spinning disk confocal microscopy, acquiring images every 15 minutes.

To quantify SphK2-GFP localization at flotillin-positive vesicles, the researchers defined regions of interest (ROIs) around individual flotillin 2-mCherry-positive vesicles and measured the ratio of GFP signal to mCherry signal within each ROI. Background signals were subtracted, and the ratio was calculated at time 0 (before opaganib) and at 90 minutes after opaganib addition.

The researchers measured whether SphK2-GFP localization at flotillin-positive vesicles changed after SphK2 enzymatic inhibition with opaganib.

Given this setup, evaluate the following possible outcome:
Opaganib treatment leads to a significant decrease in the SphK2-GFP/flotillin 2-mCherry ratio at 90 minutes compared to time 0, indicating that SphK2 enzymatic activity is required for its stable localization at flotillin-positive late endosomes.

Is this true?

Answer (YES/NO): YES